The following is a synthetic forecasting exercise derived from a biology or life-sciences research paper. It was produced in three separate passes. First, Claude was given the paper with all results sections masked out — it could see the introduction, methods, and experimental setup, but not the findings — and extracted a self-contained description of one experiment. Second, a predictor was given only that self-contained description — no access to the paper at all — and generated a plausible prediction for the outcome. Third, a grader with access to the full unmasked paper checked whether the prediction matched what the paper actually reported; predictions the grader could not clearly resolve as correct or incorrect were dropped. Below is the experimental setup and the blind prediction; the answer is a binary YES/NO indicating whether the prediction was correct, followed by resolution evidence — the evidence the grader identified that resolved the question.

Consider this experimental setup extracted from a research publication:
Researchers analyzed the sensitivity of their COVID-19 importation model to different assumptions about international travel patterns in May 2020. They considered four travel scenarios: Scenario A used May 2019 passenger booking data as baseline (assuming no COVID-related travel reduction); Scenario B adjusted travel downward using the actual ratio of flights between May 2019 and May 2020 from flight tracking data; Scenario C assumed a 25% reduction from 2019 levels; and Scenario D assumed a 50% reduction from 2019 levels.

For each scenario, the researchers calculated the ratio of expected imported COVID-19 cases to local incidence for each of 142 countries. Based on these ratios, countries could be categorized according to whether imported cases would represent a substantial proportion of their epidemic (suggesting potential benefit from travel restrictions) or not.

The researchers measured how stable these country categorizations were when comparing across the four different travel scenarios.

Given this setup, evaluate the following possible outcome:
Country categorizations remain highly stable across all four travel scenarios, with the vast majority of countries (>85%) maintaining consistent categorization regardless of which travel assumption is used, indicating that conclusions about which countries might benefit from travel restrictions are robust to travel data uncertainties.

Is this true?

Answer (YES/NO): YES